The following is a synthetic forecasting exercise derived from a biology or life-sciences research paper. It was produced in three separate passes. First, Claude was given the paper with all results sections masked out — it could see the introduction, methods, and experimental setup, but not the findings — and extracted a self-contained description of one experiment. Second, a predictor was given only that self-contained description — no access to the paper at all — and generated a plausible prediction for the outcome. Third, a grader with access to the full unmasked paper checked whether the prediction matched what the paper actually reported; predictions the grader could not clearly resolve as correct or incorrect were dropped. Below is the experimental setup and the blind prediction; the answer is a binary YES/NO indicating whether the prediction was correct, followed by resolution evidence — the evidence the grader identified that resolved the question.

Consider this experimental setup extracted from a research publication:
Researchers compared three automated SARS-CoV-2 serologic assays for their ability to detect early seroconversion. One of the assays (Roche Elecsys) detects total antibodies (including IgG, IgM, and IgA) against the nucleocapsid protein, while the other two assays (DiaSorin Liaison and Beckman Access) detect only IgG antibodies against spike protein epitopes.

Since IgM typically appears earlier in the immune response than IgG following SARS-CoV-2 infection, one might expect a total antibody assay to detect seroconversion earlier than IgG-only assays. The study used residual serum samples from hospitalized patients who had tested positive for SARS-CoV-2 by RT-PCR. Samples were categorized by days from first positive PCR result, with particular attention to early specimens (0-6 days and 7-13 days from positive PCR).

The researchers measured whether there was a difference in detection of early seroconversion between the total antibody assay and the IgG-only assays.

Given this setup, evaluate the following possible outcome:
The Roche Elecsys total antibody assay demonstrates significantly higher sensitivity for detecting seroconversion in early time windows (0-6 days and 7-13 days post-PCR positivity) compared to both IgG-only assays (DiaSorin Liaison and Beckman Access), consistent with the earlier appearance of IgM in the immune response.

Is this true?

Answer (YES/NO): NO